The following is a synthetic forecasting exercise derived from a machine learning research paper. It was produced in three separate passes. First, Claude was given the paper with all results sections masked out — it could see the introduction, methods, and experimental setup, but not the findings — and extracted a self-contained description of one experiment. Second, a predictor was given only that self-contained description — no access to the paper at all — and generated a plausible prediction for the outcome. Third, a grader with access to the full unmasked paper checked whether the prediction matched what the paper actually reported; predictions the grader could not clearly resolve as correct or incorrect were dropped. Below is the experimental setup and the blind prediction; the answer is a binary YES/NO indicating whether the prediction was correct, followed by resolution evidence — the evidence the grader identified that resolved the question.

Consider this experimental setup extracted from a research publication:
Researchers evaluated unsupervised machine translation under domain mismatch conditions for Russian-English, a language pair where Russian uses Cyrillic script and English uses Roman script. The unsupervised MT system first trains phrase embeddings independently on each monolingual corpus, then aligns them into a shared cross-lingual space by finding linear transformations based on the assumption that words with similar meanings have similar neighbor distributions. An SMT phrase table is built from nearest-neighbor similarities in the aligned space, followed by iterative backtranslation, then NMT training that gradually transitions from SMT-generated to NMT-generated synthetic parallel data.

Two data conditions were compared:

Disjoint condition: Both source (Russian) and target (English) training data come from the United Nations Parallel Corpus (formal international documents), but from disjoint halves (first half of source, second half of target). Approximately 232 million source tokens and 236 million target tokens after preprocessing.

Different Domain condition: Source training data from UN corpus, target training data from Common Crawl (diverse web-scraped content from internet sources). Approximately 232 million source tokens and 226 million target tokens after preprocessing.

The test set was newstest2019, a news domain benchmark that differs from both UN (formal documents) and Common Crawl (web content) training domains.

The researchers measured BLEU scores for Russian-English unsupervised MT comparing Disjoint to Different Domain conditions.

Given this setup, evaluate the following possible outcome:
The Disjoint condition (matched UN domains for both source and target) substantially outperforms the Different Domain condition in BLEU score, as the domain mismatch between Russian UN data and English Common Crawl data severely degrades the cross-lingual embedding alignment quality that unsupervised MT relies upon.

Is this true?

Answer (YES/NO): YES